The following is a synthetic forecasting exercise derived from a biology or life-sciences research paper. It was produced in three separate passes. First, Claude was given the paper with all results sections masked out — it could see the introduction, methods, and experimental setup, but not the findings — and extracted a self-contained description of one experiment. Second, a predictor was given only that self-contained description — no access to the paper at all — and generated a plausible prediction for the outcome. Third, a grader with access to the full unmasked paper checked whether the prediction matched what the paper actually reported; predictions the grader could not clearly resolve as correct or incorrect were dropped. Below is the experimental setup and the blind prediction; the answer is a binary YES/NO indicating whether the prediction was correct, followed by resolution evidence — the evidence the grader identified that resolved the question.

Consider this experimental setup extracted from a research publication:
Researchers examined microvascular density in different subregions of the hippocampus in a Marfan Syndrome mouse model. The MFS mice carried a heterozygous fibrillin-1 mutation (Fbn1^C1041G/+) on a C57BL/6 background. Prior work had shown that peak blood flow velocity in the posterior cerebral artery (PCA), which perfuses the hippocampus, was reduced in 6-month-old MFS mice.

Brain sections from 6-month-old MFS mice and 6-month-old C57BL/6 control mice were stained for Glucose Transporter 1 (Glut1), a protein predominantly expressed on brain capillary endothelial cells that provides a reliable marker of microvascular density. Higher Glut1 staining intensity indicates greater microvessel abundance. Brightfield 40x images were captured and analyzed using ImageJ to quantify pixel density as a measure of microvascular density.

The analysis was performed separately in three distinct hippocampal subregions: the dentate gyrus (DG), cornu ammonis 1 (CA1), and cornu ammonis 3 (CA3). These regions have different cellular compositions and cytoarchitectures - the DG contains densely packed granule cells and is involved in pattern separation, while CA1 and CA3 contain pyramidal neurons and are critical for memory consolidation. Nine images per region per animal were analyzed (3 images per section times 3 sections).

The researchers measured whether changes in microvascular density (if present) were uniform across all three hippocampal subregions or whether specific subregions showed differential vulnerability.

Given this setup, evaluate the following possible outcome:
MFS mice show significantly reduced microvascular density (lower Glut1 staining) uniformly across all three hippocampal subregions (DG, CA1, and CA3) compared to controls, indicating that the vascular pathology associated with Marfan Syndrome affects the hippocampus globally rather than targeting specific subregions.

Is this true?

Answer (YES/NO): YES